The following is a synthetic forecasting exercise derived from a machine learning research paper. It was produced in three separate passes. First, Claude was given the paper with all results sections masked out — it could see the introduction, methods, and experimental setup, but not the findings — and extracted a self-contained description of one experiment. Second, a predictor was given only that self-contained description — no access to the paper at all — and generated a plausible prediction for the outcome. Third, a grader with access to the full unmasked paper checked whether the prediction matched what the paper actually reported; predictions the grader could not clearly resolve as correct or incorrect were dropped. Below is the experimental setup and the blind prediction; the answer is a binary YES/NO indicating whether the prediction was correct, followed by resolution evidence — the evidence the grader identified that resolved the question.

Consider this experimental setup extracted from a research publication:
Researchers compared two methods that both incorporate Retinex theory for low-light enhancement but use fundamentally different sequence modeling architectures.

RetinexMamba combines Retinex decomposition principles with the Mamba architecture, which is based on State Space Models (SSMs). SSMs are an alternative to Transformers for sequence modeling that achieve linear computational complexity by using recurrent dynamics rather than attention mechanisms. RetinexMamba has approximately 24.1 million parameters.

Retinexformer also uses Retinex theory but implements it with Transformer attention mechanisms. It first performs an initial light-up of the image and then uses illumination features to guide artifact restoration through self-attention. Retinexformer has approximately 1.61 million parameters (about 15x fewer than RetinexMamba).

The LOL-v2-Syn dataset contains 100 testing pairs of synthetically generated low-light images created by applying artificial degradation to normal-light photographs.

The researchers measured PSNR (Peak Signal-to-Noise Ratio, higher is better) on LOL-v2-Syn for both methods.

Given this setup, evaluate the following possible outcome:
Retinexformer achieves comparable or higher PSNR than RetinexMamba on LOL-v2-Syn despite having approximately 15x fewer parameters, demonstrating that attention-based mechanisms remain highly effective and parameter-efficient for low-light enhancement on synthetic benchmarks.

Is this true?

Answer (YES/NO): NO